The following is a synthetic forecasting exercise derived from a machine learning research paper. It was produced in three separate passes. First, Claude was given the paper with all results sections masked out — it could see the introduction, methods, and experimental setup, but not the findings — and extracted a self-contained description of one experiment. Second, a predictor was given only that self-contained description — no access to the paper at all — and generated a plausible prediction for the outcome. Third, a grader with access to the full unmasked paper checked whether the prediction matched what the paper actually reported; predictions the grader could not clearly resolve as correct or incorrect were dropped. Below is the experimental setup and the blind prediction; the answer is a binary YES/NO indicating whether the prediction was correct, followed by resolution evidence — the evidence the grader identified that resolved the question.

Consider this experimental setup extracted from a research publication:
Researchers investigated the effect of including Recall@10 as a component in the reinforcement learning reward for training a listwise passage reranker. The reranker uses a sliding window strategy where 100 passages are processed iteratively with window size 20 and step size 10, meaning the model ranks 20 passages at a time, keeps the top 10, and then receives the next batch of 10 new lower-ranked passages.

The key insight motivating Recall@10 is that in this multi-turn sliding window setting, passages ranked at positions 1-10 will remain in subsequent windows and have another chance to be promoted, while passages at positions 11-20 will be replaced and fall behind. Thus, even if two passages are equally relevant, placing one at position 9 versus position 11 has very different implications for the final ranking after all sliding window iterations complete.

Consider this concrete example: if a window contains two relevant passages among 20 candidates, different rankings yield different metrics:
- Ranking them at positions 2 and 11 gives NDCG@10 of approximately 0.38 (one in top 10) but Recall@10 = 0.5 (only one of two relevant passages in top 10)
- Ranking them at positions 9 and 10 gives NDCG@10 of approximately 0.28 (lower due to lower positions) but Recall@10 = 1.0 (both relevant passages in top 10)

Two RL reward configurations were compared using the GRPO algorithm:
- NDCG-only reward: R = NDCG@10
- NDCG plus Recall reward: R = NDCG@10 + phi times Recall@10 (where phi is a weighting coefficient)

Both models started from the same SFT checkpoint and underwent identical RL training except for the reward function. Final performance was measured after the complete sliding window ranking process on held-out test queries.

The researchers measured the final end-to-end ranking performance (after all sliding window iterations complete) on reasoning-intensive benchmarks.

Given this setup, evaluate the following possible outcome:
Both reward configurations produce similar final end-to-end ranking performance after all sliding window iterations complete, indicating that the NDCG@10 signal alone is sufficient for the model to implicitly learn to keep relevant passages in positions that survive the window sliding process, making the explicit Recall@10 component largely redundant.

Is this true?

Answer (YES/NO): NO